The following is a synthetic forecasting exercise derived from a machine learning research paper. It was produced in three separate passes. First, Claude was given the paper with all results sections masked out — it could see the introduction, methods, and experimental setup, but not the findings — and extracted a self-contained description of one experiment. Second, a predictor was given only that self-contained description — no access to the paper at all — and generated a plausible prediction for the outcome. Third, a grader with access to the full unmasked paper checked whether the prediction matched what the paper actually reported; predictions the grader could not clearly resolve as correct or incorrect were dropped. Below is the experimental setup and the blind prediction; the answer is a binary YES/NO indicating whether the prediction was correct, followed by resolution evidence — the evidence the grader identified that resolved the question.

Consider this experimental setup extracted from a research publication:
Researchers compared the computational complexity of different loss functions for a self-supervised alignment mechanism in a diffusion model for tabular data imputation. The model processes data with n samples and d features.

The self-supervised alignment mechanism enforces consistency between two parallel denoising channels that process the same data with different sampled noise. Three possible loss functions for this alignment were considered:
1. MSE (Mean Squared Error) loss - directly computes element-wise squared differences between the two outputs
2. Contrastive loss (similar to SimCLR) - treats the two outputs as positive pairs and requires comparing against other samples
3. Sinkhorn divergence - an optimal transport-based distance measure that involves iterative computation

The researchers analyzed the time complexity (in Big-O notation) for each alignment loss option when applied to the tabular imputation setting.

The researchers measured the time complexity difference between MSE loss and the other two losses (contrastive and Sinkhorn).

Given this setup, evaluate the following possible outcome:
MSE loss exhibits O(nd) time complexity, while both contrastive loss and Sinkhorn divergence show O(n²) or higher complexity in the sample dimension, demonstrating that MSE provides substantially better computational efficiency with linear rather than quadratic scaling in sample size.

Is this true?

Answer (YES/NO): YES